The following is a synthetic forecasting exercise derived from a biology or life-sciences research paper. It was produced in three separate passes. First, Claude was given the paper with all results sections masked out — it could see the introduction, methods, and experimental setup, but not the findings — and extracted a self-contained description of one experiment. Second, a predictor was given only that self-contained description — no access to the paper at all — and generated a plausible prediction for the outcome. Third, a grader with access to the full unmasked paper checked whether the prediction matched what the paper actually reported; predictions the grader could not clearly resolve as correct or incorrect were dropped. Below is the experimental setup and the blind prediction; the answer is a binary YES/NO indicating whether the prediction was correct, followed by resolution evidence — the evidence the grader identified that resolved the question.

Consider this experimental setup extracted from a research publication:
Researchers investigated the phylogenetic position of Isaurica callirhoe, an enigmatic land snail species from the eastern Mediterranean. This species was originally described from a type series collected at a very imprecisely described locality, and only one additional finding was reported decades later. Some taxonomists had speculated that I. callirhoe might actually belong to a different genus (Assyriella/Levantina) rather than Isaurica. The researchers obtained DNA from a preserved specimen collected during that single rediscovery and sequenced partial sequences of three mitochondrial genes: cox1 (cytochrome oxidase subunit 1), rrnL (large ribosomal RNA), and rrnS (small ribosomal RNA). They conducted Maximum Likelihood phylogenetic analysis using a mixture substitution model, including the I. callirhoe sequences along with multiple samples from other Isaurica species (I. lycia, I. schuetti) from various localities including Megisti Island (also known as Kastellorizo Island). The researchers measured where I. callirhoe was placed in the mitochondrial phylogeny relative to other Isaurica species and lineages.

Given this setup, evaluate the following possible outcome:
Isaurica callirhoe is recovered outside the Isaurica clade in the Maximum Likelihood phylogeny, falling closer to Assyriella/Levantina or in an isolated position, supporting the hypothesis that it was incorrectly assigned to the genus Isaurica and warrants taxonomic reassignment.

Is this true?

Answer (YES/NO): NO